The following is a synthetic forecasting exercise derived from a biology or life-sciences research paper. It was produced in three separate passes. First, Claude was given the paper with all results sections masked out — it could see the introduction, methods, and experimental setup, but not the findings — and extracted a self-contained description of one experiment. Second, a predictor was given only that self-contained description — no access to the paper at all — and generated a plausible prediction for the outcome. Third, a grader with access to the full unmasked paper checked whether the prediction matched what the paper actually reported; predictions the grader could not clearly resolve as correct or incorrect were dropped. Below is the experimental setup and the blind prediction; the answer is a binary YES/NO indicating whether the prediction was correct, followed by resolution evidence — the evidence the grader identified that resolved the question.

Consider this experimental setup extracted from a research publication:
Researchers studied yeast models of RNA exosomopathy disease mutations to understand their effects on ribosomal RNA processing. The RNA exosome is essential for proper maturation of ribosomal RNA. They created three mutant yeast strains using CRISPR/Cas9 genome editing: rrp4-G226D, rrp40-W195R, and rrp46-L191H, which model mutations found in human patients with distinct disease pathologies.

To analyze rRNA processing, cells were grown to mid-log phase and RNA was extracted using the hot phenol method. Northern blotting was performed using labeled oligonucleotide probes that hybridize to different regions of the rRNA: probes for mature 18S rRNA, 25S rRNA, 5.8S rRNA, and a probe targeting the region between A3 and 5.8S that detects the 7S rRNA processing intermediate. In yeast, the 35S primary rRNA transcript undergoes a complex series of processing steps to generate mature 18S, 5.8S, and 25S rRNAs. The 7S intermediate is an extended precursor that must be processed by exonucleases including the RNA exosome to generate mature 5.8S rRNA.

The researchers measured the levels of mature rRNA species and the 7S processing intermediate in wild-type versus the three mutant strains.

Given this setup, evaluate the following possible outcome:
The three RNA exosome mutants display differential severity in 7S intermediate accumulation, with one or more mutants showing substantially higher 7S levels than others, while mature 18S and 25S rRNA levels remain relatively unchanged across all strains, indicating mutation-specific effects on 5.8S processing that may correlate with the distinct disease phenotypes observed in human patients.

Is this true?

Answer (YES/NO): NO